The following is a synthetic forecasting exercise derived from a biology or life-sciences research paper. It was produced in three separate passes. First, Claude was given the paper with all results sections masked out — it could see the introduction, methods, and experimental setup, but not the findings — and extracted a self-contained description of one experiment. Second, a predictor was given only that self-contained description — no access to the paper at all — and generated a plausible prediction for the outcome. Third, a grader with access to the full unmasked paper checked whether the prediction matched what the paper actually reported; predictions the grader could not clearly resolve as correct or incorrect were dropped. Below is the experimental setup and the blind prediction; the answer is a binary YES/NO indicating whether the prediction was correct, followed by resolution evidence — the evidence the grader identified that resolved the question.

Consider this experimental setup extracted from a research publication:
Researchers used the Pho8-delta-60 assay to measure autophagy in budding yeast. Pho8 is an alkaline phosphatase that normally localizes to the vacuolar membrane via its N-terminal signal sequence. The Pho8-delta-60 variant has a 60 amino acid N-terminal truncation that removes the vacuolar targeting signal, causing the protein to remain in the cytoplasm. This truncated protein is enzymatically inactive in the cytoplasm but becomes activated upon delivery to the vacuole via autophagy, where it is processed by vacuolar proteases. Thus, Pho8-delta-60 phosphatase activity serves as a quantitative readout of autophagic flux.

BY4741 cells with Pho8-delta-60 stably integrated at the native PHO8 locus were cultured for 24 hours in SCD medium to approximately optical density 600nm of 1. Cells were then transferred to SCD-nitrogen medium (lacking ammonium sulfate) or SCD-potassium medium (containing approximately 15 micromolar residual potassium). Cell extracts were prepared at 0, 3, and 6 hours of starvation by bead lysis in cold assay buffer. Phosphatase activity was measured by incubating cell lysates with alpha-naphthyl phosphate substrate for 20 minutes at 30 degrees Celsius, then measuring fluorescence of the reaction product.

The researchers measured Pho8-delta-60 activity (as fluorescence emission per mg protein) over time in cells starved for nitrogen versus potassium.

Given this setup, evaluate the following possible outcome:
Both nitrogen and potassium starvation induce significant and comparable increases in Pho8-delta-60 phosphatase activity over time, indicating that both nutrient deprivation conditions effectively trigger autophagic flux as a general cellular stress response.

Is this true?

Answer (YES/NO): NO